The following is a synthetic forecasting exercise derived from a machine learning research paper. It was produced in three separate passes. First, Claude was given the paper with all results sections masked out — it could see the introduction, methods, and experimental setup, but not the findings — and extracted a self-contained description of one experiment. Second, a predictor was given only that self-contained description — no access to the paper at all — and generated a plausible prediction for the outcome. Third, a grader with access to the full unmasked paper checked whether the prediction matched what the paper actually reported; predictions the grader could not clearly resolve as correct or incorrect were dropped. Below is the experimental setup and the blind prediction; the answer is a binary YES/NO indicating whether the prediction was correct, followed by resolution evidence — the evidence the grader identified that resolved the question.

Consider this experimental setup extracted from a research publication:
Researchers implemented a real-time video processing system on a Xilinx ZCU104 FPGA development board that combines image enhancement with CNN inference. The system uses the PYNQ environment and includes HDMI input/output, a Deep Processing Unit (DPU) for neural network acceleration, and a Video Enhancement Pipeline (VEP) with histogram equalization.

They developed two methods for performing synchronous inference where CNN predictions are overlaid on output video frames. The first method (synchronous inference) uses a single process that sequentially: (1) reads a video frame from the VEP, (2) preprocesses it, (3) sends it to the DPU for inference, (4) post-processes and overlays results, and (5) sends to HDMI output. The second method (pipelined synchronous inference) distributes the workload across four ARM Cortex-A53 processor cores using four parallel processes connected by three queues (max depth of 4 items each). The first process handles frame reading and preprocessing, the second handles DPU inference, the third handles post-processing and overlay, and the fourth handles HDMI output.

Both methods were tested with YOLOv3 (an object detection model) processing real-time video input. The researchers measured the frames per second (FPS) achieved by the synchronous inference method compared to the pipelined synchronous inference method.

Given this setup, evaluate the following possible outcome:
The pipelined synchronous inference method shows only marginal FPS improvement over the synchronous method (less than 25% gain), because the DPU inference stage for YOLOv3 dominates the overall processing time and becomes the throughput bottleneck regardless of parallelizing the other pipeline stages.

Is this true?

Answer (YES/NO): NO